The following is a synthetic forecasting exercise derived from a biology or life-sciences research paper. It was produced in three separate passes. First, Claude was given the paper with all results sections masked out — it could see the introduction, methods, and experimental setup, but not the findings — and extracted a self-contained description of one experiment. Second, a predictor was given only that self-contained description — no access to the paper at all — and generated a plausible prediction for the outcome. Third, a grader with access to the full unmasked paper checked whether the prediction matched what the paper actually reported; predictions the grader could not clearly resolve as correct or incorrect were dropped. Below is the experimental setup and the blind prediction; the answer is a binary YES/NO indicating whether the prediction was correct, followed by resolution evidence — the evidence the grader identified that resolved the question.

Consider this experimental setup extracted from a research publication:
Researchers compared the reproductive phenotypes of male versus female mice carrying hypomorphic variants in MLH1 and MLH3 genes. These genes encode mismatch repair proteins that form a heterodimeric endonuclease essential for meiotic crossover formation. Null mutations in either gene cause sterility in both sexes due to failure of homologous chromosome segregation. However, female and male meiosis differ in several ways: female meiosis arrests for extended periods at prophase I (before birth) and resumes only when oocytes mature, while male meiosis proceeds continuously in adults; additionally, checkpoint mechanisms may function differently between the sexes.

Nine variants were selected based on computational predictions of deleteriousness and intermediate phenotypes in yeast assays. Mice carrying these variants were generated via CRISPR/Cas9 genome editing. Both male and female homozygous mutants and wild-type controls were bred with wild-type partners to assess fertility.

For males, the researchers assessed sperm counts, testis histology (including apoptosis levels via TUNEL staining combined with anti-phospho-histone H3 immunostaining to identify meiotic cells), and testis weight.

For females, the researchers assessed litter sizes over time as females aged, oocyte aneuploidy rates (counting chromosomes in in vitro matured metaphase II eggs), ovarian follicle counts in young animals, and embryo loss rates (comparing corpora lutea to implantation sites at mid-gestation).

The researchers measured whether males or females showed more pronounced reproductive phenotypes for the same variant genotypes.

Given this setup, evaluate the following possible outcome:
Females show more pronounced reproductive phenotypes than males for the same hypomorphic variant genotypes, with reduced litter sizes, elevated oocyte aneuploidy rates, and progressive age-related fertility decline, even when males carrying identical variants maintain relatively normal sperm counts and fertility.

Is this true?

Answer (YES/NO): YES